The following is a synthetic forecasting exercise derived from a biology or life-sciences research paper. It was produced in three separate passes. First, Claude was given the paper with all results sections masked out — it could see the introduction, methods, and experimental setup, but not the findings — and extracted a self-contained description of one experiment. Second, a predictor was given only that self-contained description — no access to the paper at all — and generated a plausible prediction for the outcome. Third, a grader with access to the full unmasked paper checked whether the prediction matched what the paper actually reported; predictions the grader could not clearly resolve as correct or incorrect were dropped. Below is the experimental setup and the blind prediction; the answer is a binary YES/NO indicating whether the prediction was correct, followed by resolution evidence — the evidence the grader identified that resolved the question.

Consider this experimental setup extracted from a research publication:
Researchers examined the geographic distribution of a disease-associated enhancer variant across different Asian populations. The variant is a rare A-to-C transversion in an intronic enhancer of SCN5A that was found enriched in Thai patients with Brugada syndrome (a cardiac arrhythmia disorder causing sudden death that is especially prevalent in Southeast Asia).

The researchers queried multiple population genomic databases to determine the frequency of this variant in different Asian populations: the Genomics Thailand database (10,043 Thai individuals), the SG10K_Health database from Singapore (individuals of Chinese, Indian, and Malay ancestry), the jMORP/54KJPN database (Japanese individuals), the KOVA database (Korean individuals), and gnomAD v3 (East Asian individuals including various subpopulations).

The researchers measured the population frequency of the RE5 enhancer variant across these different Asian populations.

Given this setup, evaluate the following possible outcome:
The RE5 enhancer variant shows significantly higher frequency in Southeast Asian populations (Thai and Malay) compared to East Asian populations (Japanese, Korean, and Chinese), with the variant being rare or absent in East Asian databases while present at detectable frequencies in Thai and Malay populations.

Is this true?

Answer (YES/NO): NO